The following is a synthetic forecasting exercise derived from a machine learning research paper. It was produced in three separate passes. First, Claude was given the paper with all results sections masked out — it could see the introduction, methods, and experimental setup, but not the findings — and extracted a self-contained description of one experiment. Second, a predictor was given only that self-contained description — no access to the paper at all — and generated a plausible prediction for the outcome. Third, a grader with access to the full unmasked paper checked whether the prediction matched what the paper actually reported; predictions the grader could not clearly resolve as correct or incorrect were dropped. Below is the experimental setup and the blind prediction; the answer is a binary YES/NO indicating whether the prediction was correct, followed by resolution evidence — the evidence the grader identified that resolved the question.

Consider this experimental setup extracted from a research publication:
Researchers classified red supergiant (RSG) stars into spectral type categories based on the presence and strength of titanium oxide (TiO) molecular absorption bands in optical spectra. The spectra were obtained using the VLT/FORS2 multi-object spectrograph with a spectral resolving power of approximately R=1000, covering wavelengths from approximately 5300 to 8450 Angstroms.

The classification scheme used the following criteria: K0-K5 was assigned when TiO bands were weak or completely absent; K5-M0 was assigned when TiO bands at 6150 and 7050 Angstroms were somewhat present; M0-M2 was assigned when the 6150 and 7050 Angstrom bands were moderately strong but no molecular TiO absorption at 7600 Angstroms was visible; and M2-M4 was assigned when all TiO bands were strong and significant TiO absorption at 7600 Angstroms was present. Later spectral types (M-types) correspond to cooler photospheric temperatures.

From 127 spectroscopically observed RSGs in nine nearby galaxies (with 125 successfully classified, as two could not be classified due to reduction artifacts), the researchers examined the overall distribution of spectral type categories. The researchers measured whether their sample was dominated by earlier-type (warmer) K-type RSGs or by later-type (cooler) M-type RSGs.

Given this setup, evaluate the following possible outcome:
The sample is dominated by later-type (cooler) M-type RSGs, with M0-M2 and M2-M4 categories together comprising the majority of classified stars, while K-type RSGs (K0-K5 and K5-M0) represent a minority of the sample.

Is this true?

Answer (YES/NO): YES